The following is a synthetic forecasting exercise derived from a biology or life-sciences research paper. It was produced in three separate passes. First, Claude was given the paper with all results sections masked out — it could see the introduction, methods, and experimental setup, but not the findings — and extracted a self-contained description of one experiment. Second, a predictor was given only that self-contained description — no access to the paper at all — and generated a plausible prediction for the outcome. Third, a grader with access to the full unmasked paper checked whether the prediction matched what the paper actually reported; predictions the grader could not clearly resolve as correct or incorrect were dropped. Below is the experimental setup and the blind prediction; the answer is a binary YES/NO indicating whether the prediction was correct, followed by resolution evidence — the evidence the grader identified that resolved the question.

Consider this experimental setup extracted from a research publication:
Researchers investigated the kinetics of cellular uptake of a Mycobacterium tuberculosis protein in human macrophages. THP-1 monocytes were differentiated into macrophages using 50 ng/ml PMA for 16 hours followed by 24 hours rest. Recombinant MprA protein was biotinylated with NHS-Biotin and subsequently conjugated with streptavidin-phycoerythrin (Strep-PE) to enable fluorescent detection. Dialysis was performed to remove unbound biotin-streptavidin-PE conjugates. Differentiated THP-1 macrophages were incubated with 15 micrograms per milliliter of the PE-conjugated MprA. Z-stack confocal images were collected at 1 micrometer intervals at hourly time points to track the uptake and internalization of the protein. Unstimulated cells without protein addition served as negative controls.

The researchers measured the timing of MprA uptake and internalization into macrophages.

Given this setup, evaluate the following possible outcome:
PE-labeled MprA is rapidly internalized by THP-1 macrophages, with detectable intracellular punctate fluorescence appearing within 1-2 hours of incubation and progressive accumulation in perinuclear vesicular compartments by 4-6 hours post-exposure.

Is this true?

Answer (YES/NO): NO